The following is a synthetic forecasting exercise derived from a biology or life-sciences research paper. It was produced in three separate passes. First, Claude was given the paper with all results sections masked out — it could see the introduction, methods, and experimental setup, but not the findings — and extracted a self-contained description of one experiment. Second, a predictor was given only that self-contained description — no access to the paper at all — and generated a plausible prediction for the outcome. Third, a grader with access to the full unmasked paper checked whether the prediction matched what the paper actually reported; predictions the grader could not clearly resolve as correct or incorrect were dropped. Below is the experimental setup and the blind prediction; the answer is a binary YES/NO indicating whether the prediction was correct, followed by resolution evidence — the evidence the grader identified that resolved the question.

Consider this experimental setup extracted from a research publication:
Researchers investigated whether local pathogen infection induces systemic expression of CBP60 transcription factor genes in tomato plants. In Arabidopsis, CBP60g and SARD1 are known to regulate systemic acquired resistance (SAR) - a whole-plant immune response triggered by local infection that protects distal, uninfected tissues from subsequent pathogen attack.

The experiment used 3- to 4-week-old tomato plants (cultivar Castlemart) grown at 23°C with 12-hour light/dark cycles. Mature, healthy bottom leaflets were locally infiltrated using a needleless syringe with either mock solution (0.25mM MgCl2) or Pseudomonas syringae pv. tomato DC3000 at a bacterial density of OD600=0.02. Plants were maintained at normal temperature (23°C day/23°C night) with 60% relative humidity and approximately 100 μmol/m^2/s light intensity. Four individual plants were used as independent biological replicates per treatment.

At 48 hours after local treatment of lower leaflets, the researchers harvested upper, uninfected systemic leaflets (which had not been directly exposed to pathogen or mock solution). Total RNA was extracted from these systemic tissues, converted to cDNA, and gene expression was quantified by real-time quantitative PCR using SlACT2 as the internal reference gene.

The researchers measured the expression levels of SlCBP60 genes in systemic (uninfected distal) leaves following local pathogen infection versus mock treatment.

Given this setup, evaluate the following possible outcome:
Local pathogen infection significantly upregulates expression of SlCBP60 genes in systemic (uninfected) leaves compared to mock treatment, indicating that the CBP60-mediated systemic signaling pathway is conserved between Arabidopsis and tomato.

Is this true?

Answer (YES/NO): NO